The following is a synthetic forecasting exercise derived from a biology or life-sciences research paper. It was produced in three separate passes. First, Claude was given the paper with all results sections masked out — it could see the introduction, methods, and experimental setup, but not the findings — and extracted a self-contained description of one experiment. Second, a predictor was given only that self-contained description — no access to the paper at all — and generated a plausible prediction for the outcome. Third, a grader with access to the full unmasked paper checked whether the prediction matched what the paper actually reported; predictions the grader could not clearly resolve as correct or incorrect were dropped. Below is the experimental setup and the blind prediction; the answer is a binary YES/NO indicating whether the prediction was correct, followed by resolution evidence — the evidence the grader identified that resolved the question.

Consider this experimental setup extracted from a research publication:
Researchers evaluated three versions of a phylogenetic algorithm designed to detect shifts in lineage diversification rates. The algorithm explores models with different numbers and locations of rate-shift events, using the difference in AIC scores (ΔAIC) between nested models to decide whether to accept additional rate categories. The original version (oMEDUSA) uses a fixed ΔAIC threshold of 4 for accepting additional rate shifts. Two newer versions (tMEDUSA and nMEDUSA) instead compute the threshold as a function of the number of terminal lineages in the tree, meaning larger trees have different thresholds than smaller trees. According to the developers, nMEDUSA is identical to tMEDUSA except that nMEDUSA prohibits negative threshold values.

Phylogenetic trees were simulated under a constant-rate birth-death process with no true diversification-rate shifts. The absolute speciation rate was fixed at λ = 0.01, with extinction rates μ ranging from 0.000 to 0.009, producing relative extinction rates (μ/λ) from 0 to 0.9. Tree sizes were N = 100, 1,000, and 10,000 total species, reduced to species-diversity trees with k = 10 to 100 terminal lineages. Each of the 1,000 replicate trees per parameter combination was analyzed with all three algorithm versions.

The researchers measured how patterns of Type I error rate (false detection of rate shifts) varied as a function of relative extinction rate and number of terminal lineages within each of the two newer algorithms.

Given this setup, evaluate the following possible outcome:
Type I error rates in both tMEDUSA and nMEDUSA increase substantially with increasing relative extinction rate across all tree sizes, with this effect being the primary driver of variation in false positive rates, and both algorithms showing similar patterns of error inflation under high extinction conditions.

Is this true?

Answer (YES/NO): NO